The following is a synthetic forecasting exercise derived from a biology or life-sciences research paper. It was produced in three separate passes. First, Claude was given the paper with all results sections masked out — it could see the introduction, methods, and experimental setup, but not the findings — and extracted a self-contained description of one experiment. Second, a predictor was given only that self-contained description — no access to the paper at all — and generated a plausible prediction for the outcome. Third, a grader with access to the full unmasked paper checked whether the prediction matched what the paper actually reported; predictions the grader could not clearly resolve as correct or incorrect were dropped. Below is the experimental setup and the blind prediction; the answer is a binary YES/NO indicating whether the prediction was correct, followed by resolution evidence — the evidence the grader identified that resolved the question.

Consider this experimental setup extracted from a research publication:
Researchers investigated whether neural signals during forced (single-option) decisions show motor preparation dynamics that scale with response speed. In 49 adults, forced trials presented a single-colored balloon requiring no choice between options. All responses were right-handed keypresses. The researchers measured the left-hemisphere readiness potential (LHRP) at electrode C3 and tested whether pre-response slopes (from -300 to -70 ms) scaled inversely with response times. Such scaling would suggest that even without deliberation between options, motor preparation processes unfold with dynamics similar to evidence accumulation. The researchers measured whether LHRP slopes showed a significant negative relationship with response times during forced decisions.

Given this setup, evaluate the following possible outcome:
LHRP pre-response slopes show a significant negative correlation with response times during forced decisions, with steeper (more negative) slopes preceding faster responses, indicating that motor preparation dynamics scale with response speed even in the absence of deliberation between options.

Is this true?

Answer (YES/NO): NO